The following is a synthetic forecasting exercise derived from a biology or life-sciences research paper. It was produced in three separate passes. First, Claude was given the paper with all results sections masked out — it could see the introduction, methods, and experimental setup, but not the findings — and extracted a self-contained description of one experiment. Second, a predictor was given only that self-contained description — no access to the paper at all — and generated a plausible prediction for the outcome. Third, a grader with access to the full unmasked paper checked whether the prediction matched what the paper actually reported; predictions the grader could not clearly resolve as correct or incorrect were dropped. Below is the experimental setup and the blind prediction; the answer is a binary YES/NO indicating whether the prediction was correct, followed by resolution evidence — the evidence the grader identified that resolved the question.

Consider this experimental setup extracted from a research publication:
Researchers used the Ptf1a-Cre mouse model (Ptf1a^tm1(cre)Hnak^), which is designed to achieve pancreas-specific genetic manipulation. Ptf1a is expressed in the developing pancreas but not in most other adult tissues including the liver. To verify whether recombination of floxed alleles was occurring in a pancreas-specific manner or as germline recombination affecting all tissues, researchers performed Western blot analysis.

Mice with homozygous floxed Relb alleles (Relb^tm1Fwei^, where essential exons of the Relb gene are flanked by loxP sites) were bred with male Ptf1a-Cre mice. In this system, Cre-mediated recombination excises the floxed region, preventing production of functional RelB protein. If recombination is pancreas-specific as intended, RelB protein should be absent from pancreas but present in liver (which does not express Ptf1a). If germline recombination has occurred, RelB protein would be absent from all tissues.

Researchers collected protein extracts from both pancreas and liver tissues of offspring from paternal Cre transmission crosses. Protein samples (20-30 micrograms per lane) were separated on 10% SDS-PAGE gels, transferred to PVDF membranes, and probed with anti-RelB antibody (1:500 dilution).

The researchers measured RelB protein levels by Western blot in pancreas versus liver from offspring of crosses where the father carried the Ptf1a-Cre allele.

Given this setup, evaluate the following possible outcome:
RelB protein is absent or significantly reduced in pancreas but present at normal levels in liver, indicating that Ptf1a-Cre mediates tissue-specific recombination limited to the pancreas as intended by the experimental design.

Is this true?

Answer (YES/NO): NO